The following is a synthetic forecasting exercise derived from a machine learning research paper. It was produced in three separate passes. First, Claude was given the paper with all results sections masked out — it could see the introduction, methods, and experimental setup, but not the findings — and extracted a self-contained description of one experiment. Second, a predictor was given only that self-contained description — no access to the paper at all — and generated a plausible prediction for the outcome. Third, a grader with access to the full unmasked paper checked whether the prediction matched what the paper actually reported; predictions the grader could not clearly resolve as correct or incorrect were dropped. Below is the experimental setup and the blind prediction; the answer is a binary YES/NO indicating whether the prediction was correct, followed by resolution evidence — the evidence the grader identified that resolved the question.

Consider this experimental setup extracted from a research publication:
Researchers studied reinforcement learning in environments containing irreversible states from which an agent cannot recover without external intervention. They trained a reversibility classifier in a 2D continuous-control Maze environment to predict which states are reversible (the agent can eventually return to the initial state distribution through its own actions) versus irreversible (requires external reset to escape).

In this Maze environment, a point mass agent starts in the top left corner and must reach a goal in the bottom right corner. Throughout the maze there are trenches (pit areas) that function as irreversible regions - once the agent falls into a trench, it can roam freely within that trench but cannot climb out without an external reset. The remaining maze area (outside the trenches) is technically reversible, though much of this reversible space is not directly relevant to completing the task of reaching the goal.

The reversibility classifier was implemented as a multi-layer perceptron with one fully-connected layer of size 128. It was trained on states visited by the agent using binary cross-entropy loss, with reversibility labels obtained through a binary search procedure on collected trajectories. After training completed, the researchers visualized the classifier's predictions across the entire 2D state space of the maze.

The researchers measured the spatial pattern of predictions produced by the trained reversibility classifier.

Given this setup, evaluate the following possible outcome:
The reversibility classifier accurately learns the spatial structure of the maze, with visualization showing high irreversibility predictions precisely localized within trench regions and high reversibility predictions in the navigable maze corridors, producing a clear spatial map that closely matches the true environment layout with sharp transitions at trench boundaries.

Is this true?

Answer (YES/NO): NO